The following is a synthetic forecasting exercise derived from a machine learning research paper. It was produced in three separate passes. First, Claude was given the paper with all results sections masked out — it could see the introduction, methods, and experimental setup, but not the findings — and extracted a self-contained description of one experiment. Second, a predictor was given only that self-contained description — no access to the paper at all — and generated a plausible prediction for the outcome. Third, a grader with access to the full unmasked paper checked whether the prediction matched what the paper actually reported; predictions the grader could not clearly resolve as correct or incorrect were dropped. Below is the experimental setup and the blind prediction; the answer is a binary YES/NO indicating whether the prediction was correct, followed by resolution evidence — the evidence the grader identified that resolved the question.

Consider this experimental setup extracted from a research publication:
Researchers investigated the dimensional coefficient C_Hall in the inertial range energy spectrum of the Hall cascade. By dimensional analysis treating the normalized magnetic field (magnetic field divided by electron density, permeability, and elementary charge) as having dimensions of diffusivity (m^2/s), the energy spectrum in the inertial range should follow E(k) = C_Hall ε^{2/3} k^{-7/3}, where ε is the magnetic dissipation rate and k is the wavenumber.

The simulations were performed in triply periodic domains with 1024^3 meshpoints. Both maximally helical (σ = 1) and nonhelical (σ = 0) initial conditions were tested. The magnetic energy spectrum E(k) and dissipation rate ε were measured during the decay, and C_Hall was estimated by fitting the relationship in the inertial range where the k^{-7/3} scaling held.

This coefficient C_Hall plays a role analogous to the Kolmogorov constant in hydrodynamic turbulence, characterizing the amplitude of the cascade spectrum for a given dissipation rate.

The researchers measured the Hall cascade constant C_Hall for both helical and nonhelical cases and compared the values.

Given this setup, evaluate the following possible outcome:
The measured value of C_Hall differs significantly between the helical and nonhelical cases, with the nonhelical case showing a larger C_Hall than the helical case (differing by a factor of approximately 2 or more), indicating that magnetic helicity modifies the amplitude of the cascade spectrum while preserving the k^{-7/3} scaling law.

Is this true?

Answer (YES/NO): NO